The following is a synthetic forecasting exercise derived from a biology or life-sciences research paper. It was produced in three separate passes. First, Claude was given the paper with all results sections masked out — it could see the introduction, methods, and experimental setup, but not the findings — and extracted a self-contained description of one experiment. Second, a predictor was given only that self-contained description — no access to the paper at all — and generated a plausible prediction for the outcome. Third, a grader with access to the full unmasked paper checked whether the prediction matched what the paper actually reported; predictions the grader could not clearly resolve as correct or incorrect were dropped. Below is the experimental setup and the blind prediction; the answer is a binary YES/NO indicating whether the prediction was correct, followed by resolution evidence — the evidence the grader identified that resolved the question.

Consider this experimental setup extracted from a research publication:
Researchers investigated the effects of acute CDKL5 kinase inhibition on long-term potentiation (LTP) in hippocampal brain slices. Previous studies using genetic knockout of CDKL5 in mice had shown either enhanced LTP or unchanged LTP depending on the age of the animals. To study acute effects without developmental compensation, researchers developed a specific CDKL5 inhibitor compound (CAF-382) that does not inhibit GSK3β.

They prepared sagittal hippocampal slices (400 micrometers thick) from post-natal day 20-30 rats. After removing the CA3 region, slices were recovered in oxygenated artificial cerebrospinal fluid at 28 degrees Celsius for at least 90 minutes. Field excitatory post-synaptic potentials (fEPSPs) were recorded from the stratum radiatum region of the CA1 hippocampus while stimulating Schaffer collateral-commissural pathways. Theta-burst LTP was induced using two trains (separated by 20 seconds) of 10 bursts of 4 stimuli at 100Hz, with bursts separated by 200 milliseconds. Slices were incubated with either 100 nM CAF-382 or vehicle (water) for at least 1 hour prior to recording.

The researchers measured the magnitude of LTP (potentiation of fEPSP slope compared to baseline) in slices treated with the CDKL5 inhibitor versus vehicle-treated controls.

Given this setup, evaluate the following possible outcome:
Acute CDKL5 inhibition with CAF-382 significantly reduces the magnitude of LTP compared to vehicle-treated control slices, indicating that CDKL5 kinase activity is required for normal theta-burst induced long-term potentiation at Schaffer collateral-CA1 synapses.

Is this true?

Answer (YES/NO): YES